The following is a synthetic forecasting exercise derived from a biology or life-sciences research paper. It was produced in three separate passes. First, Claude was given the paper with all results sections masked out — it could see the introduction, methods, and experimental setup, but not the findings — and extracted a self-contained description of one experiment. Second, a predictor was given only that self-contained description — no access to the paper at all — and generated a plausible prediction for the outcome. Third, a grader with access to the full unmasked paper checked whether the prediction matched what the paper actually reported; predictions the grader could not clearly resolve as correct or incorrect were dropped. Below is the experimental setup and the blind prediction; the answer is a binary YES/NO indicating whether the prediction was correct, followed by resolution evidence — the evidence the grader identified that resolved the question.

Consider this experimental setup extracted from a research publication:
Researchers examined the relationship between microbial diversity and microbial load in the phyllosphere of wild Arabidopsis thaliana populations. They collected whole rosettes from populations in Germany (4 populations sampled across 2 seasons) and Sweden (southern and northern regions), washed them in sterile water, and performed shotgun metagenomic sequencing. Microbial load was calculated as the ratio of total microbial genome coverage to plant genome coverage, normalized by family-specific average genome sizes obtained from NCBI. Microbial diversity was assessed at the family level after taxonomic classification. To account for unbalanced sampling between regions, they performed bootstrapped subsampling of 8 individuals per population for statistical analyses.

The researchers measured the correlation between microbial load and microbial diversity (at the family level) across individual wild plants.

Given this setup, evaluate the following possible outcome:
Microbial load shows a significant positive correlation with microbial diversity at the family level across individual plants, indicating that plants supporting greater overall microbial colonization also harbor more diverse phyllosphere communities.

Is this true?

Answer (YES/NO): NO